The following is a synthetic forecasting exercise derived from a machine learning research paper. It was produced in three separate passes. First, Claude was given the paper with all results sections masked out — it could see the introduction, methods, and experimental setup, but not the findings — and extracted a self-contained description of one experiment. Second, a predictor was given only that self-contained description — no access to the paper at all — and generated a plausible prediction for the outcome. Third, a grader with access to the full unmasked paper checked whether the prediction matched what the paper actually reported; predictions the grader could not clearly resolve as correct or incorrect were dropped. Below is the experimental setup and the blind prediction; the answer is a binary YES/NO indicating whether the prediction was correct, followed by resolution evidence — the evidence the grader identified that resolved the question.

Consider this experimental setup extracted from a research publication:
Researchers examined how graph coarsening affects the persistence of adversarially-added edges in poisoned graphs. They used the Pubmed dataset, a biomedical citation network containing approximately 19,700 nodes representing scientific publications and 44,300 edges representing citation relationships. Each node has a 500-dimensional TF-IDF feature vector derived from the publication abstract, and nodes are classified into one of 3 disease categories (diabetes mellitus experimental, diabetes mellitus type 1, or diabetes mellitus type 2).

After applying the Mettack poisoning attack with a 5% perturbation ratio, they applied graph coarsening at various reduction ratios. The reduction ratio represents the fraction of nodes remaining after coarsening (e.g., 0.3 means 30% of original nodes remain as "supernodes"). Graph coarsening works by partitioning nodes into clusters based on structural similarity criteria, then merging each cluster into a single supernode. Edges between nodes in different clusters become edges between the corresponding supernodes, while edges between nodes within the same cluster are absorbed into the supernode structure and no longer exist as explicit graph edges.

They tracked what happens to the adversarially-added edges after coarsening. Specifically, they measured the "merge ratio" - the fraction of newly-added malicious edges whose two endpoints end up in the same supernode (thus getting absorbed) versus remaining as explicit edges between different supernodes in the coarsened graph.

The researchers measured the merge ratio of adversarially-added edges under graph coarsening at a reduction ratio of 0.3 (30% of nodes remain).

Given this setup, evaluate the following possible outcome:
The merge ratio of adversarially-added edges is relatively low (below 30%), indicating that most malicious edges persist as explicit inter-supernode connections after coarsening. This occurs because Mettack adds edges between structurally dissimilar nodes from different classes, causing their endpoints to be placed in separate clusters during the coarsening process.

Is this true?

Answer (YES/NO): NO